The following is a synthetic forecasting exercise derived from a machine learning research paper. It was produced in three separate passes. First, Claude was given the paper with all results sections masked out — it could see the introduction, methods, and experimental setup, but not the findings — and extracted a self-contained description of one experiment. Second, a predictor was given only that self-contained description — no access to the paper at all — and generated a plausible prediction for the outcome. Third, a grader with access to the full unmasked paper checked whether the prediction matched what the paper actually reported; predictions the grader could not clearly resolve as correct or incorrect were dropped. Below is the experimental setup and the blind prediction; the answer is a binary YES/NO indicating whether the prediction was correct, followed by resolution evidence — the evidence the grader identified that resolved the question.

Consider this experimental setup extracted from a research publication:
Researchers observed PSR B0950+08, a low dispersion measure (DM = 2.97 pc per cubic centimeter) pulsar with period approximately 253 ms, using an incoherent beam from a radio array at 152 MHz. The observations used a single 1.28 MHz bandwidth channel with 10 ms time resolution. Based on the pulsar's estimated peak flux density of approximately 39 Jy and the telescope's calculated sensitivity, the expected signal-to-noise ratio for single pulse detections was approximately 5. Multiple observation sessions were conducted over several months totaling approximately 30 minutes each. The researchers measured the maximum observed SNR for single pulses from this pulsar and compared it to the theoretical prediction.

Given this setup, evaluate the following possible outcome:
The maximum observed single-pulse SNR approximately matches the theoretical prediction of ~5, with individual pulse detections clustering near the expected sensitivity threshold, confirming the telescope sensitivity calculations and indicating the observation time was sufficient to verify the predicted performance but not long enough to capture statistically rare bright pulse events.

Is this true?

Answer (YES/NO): NO